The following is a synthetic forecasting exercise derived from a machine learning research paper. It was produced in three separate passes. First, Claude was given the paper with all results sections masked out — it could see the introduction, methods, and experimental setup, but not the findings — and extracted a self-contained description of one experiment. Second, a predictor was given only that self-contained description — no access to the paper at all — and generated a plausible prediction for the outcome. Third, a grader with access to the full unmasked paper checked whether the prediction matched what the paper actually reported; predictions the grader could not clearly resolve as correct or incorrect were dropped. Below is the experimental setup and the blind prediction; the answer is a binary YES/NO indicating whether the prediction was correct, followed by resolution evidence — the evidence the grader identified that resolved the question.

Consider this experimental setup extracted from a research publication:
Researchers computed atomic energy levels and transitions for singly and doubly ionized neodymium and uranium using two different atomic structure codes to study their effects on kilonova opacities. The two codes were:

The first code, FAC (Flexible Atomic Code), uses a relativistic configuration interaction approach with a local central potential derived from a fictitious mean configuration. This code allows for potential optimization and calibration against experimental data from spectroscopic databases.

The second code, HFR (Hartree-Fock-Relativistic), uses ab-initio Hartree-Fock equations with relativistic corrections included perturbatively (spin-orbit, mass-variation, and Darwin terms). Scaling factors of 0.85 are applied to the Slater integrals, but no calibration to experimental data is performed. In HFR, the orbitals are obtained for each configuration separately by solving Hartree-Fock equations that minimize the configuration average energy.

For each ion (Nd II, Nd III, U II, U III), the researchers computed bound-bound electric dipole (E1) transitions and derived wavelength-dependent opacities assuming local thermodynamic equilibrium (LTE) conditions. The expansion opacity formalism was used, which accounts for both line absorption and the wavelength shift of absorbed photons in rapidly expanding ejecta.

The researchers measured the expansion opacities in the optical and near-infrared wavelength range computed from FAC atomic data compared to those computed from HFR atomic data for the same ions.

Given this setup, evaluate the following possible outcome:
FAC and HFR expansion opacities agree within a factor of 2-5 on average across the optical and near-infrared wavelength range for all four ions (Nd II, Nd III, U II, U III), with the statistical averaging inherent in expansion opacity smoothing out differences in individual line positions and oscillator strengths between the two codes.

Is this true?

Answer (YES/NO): YES